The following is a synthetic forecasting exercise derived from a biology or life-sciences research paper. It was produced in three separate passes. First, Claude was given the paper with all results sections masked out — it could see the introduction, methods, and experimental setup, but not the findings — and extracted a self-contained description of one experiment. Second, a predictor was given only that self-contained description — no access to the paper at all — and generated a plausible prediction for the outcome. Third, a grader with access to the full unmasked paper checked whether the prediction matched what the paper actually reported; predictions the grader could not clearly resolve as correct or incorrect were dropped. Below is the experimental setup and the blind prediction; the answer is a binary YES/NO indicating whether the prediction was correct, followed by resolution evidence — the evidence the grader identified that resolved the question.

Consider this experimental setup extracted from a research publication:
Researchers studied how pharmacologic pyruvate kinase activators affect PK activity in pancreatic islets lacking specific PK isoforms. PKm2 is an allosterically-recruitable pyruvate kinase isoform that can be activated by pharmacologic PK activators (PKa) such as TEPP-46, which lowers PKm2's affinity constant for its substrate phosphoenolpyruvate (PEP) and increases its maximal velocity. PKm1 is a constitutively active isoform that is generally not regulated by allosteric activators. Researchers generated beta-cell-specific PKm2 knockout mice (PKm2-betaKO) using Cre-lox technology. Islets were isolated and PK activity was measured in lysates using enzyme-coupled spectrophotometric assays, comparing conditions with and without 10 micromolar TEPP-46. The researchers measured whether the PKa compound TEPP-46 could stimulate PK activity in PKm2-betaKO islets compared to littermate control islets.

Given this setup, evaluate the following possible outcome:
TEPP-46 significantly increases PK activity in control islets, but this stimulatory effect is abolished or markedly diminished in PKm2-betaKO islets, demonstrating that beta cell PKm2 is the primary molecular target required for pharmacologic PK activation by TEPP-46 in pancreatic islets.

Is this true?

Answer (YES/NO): YES